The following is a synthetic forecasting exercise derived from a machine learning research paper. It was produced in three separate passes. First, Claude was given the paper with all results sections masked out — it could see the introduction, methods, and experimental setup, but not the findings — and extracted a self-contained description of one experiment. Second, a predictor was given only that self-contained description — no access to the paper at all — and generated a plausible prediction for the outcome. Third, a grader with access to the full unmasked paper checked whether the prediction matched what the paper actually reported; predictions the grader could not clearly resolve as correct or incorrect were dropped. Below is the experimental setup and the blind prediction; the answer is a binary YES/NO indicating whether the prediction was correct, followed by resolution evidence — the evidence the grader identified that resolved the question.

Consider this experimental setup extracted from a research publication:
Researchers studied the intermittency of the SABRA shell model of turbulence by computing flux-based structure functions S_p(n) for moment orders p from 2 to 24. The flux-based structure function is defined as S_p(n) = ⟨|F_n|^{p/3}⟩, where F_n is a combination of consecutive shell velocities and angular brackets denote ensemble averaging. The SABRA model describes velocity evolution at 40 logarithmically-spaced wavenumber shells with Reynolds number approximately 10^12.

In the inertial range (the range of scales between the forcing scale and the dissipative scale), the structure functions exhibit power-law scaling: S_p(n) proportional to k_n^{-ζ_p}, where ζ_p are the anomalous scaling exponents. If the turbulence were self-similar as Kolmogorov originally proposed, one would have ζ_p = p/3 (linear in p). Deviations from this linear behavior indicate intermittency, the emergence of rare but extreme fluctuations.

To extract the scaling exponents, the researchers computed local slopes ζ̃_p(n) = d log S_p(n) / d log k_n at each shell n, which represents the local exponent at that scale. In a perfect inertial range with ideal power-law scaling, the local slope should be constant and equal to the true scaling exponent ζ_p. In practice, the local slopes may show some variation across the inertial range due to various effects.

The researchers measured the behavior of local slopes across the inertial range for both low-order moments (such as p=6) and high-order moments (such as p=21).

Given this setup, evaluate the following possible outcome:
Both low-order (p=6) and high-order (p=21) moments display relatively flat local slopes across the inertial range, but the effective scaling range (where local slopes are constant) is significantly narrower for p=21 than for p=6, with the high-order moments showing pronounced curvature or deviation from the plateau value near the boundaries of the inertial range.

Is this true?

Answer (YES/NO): NO